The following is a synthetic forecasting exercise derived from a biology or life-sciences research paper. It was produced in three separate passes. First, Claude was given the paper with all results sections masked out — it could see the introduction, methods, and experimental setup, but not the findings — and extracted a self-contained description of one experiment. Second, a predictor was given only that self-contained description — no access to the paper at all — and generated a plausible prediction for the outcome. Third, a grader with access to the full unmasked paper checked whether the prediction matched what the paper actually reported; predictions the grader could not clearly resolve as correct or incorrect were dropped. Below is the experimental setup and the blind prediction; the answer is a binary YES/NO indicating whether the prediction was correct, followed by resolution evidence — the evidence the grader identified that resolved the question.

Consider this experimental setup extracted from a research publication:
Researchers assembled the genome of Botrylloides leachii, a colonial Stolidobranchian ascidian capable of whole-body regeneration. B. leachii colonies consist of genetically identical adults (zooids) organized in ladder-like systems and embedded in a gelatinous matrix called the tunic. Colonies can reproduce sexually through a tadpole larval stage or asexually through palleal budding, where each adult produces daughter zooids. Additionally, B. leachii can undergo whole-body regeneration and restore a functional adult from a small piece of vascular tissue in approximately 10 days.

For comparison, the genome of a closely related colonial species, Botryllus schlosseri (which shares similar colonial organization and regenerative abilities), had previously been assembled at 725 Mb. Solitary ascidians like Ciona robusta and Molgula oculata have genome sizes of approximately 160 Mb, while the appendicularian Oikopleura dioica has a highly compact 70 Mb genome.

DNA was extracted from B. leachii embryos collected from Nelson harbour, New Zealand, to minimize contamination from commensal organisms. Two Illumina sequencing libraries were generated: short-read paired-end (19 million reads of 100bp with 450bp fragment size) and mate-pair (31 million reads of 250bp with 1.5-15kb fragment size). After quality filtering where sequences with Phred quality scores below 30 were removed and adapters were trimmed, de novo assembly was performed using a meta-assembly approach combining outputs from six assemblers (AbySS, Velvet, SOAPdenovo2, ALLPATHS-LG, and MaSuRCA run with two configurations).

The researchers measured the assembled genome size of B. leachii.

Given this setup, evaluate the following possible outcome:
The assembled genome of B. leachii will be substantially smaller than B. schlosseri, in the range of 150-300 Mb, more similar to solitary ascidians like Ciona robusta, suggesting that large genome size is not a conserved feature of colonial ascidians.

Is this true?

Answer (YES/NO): YES